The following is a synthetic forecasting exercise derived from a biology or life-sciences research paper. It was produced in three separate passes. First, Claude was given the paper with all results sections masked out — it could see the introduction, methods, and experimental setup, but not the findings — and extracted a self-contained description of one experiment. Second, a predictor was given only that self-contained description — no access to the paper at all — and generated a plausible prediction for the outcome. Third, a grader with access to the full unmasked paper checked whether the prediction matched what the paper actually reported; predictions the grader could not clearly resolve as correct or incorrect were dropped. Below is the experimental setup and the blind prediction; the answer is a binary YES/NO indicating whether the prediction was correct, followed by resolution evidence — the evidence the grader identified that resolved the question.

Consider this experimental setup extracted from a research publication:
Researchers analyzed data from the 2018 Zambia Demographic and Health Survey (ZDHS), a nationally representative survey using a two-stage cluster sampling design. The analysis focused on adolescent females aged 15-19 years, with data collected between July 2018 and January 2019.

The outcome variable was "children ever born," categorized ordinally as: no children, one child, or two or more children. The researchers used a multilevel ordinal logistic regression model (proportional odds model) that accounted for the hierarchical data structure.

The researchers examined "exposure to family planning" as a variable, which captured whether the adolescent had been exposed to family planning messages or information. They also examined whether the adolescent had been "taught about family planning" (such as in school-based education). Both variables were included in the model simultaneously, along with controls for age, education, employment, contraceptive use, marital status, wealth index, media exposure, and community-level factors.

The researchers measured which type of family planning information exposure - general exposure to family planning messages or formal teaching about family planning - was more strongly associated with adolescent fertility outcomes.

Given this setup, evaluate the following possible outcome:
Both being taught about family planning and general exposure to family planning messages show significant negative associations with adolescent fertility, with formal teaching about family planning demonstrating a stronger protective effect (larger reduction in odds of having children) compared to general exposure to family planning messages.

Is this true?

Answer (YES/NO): NO